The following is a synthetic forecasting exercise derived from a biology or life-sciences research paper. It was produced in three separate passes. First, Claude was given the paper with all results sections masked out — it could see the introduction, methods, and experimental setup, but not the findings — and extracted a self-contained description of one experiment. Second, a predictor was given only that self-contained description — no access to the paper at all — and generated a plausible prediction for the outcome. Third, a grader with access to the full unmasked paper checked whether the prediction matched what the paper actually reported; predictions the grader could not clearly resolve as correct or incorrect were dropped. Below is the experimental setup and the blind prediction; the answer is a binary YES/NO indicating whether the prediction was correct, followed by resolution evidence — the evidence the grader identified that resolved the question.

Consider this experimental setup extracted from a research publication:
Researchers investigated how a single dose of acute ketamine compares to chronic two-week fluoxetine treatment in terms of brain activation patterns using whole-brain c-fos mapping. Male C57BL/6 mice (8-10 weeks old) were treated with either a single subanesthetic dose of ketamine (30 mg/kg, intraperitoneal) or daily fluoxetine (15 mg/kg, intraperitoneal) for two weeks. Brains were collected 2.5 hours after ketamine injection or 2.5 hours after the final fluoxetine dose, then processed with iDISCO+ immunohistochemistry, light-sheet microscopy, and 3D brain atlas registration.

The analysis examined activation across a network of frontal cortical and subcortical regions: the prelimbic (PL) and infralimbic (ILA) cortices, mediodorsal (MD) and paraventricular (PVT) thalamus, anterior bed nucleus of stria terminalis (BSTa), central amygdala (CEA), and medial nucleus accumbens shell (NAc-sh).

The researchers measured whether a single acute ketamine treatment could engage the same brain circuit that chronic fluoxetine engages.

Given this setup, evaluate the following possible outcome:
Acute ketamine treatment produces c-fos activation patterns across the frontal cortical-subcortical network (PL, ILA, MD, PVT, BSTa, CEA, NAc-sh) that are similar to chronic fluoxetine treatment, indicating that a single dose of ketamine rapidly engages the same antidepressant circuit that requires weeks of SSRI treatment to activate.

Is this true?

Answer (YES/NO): YES